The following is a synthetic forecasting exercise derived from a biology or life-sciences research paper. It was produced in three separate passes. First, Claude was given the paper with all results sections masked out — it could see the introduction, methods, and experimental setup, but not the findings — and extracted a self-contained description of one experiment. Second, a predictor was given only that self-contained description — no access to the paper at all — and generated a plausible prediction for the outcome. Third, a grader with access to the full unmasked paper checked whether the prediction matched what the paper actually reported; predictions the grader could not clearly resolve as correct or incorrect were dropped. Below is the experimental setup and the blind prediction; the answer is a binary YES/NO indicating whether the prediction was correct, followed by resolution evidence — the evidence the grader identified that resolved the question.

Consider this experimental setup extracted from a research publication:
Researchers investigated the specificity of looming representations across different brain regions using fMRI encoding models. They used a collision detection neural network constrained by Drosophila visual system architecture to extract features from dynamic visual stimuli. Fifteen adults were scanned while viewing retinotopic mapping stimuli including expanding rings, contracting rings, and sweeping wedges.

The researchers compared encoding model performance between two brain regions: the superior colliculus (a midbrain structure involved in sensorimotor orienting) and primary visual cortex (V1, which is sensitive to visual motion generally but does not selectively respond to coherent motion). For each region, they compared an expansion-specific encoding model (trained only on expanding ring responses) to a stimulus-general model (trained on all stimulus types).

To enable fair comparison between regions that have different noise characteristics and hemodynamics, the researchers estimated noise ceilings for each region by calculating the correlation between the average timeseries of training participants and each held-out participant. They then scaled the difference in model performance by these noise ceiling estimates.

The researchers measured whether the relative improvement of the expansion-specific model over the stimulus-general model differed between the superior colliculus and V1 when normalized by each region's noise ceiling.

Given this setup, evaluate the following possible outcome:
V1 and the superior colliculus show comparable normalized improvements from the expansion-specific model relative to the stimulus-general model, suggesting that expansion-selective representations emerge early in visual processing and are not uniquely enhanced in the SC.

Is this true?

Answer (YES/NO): NO